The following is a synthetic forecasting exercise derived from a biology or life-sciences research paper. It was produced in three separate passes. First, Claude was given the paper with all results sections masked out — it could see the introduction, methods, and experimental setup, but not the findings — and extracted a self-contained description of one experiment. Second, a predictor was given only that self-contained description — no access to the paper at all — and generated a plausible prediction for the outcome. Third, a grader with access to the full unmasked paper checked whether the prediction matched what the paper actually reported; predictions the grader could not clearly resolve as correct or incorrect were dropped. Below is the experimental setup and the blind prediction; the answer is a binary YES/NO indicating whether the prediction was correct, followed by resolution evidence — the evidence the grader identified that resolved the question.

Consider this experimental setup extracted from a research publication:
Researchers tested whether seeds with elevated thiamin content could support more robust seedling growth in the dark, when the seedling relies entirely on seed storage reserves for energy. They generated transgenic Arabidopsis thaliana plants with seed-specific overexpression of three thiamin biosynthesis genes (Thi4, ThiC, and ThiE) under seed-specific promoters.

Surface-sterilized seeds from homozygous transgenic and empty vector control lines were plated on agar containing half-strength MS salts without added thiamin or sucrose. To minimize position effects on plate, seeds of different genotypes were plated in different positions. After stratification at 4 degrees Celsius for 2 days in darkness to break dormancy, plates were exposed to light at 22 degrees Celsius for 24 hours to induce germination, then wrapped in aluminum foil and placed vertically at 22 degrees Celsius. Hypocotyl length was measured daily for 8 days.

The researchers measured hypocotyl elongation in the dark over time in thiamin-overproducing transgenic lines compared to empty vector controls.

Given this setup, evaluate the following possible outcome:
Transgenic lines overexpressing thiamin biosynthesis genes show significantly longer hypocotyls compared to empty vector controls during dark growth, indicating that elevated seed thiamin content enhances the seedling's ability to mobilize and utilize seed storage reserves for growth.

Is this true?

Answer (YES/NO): YES